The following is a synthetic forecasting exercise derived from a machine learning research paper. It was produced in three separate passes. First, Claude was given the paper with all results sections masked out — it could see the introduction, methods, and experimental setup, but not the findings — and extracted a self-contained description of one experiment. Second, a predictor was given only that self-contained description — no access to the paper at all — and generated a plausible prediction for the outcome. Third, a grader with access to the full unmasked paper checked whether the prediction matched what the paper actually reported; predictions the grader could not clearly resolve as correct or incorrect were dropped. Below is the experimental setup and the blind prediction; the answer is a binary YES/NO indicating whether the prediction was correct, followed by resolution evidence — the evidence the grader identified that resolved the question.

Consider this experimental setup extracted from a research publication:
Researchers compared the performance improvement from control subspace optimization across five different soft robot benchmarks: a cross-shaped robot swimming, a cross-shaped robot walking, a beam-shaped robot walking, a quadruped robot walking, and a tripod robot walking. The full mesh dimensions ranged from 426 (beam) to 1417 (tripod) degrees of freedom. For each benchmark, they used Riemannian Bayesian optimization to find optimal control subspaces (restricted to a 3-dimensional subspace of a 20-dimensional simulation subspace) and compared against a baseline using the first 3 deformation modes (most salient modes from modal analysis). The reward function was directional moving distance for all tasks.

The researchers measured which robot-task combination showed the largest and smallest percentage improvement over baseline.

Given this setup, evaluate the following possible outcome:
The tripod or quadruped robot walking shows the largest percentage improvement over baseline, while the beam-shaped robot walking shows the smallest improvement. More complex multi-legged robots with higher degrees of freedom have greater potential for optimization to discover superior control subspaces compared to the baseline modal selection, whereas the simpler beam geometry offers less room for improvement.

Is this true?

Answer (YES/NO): NO